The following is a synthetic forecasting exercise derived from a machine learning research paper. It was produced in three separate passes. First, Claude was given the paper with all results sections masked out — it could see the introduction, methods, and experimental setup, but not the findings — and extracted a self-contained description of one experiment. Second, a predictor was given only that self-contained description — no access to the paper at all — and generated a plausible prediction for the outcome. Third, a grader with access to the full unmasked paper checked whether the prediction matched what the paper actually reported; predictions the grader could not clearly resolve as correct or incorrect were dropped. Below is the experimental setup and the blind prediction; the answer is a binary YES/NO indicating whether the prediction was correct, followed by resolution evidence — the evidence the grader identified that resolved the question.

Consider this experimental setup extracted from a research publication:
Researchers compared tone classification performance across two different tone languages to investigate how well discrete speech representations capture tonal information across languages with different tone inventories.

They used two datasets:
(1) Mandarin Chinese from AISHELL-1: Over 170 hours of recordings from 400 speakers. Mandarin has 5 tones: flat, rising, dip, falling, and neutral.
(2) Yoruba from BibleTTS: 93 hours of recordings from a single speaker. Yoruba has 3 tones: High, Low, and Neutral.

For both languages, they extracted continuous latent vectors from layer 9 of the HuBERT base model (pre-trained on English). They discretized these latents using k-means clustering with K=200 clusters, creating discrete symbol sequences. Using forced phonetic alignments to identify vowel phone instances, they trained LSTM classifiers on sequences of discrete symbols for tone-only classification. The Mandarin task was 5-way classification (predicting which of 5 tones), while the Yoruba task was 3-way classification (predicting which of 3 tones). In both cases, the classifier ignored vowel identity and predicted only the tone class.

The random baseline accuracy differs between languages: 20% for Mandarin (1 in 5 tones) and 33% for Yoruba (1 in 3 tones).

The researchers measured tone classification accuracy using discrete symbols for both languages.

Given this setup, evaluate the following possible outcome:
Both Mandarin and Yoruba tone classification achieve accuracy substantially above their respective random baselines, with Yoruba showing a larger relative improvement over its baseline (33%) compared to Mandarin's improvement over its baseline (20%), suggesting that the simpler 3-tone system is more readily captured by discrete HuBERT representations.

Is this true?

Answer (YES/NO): NO